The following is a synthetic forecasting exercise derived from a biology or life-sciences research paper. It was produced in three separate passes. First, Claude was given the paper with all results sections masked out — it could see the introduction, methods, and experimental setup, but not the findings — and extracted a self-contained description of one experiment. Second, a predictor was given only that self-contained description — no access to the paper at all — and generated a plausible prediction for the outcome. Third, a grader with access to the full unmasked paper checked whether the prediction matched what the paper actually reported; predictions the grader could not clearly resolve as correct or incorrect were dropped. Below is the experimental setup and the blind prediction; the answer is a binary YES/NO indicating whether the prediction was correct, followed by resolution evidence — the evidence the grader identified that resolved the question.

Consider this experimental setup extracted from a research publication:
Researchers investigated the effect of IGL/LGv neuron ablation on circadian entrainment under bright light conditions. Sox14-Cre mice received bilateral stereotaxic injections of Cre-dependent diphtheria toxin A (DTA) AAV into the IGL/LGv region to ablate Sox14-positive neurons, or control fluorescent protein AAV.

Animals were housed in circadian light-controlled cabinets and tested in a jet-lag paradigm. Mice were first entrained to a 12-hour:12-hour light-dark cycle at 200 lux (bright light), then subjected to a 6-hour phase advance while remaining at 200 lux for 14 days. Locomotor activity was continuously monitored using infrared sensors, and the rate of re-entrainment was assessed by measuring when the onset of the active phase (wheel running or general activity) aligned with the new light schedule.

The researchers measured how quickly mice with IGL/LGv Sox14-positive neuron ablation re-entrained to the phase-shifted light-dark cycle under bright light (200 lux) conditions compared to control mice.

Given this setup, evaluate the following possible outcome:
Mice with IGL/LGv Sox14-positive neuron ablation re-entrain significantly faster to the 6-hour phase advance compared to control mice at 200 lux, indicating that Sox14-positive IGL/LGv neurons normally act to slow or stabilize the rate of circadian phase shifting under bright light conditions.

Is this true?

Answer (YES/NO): NO